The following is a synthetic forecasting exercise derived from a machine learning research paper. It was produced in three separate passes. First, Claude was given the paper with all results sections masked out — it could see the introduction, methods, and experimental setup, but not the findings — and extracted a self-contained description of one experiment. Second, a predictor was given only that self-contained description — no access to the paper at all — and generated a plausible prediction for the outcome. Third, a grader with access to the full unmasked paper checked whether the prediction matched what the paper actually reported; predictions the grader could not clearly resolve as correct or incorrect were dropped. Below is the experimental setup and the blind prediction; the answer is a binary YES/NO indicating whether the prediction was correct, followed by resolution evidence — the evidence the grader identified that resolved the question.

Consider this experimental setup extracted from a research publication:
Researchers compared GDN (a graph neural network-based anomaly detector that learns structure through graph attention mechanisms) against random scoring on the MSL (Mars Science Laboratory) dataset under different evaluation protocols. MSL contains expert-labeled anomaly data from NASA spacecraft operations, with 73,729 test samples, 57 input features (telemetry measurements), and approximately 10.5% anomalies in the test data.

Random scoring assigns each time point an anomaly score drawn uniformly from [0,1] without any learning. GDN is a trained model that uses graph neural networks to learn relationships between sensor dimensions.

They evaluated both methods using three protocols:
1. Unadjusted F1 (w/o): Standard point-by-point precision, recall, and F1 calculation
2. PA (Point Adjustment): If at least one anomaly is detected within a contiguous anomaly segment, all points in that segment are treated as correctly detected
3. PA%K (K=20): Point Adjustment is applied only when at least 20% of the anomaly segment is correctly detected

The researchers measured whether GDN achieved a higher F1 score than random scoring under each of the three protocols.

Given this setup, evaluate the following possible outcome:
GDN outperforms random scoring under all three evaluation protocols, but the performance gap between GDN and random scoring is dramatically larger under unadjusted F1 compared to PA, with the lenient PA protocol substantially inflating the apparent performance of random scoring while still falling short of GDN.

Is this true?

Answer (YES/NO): NO